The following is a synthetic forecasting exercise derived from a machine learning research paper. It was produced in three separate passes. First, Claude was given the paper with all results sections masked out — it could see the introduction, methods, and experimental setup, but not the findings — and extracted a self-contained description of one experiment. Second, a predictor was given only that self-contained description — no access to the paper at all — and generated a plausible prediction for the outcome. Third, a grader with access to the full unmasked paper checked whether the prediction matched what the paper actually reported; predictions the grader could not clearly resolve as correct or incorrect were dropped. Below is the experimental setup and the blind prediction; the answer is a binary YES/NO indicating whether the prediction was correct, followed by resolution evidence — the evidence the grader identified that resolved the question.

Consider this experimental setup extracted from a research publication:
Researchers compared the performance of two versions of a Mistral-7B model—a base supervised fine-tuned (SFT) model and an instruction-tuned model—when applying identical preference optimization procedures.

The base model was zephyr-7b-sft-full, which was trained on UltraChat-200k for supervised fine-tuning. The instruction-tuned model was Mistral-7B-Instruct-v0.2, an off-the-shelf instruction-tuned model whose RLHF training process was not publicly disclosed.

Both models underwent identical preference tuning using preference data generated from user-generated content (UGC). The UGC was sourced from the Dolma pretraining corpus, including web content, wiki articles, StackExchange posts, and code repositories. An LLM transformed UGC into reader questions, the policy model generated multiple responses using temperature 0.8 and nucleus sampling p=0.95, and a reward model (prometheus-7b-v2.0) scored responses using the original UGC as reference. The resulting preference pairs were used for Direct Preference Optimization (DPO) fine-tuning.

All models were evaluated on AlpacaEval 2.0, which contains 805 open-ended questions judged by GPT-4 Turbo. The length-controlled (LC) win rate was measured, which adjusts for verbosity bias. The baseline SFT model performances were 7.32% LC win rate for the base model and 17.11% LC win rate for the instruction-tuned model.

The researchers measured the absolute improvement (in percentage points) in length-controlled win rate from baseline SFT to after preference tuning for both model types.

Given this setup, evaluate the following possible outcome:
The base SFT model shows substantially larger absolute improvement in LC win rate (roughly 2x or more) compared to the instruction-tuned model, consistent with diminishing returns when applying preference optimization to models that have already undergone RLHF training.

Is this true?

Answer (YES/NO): NO